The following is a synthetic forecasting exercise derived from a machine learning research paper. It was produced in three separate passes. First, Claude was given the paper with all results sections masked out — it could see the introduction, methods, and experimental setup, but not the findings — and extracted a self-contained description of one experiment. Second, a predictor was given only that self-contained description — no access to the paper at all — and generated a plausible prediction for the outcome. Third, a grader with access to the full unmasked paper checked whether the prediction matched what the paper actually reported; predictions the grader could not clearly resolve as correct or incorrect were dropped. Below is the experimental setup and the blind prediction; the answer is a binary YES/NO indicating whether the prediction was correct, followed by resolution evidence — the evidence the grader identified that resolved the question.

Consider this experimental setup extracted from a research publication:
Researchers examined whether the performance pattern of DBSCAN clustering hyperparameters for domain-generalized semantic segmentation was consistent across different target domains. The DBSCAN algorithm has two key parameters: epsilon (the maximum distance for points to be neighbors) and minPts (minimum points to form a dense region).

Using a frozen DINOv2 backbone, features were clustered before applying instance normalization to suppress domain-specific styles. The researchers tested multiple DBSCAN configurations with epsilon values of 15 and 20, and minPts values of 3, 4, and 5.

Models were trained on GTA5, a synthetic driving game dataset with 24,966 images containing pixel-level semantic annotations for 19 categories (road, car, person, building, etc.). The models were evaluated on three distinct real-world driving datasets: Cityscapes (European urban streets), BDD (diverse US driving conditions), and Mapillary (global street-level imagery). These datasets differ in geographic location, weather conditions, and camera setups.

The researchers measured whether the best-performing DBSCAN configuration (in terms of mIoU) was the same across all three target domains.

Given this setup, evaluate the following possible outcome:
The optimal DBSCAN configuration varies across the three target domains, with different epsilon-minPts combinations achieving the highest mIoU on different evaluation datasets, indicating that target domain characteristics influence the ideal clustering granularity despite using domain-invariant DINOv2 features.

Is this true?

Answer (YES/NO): NO